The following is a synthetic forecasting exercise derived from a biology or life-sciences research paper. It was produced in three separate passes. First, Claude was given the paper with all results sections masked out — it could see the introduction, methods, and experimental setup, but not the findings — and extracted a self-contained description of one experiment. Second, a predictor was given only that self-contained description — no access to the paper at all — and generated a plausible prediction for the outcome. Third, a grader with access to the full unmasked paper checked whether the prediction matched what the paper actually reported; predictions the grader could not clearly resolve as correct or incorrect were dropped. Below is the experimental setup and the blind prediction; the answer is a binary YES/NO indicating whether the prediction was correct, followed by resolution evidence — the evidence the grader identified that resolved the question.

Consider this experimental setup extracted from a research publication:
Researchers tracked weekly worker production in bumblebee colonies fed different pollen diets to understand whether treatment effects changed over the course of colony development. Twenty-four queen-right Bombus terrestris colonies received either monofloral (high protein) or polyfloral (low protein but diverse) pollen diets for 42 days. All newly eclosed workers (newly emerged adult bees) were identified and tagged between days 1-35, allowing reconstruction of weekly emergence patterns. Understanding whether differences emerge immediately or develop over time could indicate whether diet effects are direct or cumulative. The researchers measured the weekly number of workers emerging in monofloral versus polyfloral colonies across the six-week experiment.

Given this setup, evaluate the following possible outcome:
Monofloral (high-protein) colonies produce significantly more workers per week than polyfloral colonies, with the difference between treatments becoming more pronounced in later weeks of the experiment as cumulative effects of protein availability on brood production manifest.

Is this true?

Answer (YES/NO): NO